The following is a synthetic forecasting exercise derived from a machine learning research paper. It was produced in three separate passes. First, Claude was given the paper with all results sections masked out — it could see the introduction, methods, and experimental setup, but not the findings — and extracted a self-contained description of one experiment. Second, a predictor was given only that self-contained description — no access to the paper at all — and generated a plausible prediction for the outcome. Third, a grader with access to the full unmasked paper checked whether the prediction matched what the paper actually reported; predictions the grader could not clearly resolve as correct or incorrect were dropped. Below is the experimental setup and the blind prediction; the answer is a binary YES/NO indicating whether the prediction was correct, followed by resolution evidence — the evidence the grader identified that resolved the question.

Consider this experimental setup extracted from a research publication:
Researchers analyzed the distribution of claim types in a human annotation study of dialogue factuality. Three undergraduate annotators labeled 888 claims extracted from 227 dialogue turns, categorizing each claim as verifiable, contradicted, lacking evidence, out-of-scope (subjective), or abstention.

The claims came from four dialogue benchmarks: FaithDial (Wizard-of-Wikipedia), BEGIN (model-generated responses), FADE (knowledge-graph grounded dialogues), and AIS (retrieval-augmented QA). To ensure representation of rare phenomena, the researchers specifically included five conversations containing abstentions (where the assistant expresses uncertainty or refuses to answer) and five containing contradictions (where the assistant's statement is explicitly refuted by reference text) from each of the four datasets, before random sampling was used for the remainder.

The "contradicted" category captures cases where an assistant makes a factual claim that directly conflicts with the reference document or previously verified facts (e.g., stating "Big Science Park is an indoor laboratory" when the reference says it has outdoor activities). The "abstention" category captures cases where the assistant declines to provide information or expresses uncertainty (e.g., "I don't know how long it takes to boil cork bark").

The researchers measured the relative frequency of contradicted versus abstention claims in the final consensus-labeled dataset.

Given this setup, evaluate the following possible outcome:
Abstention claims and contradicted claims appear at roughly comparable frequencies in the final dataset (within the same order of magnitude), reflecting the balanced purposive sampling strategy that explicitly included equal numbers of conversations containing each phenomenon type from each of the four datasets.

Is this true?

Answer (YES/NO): NO